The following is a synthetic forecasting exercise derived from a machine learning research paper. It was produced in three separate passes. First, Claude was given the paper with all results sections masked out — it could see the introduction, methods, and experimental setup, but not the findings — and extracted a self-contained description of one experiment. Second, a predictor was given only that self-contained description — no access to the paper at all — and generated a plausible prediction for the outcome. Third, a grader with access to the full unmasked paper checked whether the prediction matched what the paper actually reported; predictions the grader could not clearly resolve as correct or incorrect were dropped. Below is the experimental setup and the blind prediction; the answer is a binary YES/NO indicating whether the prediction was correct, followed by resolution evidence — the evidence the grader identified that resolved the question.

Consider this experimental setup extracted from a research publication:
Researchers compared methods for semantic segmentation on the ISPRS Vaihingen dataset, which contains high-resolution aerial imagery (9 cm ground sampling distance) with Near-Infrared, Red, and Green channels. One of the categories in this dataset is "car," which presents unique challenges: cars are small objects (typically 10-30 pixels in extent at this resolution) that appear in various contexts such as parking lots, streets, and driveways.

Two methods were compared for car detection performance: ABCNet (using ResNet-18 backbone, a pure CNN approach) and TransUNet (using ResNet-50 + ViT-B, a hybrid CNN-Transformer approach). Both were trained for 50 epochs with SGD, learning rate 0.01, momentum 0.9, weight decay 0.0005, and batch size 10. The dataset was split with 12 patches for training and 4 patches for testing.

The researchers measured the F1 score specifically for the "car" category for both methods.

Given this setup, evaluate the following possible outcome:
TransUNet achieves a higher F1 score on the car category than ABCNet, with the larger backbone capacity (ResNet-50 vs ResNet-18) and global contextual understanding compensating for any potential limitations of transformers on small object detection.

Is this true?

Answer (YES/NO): YES